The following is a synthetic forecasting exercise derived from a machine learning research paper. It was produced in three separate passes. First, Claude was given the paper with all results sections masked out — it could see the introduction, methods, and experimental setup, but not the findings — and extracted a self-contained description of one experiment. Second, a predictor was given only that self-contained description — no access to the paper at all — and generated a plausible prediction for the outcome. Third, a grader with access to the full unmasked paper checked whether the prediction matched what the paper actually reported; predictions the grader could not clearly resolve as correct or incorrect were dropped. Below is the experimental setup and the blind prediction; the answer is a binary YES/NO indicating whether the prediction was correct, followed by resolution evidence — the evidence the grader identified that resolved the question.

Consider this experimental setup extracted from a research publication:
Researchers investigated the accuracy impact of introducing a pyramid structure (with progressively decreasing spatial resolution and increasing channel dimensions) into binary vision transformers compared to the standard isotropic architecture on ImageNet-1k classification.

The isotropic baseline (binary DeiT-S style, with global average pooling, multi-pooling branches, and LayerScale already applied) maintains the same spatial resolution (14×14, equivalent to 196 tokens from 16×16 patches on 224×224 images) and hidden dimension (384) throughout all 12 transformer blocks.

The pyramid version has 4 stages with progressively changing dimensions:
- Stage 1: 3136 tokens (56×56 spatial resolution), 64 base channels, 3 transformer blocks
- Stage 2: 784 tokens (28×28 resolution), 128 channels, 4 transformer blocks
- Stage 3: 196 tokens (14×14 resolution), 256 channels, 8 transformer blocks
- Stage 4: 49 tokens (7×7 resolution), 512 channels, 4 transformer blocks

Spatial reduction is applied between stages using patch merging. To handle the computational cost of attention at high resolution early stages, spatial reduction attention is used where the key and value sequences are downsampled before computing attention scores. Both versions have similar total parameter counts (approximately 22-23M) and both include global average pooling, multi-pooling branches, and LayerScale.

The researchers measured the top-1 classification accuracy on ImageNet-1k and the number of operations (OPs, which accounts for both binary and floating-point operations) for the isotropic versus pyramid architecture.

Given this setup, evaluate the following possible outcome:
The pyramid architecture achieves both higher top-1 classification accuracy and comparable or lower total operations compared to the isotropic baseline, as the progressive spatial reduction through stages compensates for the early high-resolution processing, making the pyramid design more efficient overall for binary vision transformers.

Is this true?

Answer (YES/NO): YES